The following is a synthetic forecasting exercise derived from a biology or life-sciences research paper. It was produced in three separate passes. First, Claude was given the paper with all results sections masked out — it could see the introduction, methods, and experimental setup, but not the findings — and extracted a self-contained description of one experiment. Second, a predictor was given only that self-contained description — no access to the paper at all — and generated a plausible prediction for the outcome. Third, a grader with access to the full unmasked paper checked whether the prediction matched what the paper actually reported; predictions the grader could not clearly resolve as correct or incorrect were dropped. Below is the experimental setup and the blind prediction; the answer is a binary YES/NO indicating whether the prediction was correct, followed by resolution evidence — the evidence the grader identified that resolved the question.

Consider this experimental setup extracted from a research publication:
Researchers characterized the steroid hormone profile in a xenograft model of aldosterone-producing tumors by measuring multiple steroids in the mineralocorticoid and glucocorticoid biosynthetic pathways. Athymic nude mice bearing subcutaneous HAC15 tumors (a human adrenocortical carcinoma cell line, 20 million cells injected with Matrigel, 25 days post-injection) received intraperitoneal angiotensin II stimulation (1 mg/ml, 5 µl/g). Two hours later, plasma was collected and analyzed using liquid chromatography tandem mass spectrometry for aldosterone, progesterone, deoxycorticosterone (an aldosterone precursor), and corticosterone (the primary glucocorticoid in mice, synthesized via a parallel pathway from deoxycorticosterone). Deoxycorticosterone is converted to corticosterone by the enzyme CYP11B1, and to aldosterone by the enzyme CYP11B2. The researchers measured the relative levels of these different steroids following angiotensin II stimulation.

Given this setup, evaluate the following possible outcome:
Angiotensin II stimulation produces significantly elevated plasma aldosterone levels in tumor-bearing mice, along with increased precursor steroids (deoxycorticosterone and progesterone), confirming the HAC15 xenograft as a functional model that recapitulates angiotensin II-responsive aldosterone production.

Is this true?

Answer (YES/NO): YES